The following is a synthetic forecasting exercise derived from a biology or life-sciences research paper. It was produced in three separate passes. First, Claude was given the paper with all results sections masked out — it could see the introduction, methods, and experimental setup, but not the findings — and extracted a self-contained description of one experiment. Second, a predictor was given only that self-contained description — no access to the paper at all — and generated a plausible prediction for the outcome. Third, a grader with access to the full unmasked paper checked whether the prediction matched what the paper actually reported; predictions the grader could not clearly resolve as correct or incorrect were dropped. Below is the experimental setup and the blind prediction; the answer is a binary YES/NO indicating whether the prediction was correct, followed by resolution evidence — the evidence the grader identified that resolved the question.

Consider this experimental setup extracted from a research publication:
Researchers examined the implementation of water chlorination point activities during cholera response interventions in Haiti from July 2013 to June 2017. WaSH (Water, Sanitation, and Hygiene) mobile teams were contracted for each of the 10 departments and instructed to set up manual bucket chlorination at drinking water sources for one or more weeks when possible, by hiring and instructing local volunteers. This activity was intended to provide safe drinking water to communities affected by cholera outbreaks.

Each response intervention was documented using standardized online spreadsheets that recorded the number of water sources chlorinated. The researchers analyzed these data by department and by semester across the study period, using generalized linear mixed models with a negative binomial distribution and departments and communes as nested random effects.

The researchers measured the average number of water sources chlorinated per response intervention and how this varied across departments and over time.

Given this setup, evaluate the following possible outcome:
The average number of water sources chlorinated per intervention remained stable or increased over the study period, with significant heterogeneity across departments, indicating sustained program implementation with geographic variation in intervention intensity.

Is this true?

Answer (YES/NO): YES